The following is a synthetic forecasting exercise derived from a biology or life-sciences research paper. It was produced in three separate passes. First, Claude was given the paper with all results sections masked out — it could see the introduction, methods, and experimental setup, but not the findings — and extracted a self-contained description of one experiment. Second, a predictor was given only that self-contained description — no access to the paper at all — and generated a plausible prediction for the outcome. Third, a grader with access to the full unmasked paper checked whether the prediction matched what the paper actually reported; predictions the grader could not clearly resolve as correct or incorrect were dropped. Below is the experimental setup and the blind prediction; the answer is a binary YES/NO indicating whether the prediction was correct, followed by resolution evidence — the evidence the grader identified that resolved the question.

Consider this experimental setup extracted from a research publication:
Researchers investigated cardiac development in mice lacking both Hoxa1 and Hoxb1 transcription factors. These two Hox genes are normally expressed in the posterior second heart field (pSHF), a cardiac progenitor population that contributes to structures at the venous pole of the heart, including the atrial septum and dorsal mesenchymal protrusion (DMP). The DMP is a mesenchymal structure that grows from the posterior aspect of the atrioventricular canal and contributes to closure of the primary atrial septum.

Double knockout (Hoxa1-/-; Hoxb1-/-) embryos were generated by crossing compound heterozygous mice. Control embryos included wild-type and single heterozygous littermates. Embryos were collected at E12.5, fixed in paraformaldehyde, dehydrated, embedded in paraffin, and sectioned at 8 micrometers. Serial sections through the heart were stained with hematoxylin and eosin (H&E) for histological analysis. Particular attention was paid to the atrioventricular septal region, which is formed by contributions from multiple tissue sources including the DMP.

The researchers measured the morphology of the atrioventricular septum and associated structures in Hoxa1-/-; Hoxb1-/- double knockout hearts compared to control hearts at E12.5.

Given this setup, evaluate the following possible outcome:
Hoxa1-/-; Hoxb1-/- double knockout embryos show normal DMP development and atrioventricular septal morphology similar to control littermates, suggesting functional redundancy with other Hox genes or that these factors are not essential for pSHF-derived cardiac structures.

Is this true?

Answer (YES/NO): NO